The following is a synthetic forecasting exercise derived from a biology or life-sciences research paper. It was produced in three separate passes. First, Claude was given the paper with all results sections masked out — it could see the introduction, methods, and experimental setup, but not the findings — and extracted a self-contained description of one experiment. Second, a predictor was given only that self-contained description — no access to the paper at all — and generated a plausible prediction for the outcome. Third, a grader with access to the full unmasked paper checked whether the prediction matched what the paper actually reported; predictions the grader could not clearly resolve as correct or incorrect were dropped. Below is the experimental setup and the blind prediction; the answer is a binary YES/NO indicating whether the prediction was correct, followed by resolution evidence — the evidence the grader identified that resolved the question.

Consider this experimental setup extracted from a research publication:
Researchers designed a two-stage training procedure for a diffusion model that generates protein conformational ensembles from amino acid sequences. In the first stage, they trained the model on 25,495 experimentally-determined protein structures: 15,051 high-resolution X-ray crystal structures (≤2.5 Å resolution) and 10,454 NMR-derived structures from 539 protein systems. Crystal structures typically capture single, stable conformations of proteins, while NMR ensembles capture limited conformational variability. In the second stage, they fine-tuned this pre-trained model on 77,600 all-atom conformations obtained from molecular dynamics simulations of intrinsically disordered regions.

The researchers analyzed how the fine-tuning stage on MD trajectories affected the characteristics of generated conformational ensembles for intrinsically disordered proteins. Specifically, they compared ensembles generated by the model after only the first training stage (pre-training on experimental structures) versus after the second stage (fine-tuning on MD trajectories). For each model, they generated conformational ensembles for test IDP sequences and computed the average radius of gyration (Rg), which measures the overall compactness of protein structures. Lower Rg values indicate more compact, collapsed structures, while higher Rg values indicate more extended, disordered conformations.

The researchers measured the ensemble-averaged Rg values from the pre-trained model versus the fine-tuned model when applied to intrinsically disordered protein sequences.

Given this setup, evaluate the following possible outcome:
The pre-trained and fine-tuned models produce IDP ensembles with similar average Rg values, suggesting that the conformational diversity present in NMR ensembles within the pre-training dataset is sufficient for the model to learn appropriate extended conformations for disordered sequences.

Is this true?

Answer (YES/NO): NO